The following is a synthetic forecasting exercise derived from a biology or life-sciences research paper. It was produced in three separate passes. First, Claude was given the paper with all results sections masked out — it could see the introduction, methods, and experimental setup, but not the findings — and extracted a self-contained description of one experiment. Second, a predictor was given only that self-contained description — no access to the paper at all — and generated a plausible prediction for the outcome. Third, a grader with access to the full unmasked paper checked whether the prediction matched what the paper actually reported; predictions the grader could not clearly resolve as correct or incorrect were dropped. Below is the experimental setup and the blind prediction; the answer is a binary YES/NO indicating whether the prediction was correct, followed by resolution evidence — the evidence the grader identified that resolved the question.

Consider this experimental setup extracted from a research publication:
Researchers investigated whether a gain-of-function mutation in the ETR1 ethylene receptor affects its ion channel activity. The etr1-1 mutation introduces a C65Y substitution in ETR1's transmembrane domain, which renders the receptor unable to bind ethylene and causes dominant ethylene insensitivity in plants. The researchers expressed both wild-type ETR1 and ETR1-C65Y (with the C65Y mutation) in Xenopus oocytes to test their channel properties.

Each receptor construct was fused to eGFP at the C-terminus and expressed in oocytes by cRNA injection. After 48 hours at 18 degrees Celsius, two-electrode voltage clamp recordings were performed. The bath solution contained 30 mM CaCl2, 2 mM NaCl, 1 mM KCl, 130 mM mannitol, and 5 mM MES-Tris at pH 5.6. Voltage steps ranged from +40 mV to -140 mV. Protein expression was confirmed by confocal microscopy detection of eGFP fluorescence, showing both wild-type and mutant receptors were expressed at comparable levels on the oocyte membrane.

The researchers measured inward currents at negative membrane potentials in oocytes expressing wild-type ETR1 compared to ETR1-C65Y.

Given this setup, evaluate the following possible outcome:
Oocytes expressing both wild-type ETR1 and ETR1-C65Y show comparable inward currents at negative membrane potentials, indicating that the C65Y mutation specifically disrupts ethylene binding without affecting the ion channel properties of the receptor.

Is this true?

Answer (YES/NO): NO